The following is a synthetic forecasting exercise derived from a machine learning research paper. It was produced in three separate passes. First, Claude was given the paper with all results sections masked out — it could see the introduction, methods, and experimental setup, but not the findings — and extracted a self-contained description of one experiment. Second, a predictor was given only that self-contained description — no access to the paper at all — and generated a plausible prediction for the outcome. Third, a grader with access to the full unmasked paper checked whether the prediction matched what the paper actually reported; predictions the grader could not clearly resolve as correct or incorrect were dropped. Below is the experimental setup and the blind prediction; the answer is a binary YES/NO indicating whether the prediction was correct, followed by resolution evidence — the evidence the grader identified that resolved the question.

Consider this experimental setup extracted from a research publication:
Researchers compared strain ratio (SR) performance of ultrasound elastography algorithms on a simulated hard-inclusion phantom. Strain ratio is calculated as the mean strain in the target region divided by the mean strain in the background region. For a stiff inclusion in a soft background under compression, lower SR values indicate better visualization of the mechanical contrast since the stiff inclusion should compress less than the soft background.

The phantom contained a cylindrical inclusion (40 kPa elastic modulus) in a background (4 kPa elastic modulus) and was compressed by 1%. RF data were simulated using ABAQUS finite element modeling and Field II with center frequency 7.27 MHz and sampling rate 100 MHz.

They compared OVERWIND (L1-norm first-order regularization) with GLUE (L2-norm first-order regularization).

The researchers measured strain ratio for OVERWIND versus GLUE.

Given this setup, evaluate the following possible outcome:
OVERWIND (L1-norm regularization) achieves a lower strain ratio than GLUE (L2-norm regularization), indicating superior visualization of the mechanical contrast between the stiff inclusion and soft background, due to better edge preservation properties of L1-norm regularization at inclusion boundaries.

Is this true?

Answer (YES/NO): YES